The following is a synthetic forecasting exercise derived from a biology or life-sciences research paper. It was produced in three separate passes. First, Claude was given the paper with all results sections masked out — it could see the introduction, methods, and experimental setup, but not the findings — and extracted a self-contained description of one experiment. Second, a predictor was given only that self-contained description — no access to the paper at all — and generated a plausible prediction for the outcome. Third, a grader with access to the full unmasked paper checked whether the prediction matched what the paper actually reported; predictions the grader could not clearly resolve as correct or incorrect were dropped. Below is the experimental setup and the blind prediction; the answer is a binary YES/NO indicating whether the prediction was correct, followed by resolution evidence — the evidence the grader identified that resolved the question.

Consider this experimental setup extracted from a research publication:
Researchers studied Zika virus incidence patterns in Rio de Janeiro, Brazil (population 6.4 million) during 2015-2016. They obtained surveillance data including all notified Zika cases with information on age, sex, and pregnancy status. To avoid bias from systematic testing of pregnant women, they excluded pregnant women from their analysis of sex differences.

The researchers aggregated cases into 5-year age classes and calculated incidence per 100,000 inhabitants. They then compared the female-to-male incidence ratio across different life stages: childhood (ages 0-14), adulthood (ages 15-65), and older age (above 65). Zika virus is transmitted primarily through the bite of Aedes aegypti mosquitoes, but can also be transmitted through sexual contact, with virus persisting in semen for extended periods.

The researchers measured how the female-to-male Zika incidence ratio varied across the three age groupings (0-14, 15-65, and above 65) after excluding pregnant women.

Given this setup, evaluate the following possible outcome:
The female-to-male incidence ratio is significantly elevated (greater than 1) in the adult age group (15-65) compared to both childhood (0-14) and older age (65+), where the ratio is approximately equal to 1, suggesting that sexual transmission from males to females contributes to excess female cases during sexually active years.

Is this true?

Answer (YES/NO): YES